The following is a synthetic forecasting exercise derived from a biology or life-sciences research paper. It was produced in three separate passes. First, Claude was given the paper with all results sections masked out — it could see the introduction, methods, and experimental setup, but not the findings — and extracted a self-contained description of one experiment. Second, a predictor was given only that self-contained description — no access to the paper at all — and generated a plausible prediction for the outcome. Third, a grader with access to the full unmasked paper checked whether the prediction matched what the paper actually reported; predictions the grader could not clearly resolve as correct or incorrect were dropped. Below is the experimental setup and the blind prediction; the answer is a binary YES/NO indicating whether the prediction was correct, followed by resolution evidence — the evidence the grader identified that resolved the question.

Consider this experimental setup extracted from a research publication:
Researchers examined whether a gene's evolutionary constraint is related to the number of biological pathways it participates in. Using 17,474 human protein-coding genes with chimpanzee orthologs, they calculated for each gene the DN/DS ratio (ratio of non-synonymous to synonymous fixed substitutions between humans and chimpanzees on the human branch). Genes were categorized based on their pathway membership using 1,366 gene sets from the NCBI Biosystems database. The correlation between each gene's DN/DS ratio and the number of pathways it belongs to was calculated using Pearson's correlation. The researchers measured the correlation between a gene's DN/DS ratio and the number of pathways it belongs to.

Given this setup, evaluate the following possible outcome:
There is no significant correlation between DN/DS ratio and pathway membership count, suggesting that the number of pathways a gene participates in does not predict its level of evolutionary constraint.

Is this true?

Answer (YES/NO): NO